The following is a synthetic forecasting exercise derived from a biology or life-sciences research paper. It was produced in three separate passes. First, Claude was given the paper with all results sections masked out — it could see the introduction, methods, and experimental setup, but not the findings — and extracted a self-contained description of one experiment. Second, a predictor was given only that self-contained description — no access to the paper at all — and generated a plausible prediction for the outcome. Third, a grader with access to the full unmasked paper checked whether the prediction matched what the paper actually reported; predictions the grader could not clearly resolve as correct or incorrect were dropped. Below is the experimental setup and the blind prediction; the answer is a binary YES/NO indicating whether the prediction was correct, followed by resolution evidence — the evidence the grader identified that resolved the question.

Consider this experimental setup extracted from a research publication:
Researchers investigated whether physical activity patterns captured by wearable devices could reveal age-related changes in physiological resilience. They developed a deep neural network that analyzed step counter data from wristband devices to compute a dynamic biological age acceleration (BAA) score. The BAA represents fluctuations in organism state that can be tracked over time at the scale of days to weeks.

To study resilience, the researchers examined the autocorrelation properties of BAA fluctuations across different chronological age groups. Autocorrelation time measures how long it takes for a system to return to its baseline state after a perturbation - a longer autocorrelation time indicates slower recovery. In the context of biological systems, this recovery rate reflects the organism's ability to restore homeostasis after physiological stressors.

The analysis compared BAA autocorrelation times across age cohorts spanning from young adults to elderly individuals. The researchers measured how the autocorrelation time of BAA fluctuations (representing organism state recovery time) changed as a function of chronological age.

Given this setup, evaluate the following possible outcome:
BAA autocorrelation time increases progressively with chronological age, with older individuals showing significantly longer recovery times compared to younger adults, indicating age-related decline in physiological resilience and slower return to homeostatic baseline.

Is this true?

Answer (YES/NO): YES